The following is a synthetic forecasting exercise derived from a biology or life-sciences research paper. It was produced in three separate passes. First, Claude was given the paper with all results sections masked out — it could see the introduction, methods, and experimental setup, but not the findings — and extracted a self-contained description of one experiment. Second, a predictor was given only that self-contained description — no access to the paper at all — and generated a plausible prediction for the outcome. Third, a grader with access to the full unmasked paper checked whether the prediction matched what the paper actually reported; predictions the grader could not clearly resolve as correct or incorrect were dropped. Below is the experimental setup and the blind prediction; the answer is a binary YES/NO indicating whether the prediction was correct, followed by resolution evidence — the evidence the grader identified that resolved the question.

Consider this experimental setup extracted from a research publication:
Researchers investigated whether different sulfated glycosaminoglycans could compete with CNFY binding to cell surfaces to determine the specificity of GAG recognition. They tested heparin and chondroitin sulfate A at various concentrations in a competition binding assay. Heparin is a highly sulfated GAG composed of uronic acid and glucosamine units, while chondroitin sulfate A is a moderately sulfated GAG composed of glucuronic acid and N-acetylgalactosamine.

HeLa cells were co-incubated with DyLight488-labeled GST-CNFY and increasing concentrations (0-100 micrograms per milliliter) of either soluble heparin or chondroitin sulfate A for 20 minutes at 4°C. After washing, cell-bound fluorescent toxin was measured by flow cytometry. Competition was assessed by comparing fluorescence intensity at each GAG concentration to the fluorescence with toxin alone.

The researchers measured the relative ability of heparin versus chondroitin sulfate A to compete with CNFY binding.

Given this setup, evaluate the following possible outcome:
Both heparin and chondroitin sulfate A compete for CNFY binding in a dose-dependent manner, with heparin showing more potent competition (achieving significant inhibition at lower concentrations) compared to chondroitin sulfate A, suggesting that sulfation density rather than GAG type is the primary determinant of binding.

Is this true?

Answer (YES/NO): NO